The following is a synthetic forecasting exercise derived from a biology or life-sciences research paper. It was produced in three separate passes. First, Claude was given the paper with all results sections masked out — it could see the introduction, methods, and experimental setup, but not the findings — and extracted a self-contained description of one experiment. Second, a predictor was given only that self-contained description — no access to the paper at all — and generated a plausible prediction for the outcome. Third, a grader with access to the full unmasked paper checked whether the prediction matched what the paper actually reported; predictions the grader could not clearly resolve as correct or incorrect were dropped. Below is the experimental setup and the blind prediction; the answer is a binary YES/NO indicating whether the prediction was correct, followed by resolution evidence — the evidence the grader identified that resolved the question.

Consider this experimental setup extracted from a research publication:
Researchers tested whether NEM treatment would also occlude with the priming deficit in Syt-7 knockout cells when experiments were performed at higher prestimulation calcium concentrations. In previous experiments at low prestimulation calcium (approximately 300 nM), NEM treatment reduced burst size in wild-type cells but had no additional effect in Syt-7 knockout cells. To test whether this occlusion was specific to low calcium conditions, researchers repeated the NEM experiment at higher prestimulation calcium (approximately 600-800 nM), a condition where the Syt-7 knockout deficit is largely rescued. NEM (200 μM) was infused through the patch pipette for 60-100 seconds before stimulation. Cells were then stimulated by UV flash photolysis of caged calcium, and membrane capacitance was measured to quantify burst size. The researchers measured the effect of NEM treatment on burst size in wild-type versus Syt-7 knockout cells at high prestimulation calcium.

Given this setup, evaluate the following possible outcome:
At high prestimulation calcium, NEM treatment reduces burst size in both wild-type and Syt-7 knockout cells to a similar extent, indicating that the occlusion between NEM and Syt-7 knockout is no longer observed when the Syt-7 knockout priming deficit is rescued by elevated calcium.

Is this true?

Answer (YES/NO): NO